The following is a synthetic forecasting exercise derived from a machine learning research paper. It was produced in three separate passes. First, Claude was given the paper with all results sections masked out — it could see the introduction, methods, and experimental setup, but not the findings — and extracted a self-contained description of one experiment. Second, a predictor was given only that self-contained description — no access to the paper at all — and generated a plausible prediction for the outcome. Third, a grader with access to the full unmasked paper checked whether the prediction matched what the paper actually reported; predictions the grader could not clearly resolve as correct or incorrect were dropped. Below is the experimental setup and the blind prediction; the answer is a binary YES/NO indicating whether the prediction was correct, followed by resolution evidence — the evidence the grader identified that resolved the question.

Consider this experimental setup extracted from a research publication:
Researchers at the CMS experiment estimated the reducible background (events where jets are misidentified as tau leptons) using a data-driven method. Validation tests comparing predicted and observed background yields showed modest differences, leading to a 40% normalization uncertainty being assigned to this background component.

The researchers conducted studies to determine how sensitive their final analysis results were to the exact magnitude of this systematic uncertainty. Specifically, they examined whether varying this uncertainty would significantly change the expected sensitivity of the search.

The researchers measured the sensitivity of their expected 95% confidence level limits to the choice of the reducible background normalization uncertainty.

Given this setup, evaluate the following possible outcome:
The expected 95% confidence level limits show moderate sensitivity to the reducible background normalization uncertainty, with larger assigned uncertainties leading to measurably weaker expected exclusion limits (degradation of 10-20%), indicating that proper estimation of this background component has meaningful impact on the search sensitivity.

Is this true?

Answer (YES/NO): NO